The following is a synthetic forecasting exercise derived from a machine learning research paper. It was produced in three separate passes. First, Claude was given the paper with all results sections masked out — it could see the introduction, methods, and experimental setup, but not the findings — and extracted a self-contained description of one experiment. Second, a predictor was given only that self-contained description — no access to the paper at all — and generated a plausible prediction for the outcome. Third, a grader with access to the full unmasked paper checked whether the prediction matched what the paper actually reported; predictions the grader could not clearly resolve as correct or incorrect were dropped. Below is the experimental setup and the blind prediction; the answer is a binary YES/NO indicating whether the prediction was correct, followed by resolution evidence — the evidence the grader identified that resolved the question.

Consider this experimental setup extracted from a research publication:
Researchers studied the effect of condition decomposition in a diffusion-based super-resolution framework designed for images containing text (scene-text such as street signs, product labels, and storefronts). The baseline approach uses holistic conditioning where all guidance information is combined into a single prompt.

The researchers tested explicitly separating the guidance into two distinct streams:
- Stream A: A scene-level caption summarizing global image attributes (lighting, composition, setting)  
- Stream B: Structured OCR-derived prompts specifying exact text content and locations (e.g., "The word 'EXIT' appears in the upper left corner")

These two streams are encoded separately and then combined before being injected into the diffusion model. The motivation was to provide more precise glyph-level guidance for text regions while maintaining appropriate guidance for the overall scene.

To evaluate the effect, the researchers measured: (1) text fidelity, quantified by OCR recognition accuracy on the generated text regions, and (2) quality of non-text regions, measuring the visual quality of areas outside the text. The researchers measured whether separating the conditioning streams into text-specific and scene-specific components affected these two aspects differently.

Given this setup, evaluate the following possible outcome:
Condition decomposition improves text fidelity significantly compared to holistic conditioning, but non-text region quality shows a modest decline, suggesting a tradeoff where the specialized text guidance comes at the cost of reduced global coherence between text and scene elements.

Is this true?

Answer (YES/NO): YES